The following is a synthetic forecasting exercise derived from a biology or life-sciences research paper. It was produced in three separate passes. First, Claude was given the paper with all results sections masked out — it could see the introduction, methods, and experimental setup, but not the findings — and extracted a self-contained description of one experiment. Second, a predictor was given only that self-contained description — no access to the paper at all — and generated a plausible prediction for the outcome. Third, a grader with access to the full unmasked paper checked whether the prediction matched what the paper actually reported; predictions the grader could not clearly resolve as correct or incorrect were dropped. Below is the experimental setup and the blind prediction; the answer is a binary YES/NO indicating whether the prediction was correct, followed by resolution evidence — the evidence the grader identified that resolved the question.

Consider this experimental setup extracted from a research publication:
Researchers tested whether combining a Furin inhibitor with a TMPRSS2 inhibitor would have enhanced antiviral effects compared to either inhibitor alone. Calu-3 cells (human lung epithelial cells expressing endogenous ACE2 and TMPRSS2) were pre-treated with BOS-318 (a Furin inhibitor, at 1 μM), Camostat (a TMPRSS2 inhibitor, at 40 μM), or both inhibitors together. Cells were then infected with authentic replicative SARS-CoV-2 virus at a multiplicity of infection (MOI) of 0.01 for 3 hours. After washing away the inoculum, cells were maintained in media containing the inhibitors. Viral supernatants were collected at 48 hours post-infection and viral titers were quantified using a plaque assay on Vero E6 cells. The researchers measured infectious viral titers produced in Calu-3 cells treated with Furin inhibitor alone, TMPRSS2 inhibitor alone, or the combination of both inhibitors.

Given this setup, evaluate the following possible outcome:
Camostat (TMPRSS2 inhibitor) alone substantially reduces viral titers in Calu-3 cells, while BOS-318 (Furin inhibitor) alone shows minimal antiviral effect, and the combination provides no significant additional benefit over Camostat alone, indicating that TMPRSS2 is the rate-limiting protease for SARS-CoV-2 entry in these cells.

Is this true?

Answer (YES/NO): NO